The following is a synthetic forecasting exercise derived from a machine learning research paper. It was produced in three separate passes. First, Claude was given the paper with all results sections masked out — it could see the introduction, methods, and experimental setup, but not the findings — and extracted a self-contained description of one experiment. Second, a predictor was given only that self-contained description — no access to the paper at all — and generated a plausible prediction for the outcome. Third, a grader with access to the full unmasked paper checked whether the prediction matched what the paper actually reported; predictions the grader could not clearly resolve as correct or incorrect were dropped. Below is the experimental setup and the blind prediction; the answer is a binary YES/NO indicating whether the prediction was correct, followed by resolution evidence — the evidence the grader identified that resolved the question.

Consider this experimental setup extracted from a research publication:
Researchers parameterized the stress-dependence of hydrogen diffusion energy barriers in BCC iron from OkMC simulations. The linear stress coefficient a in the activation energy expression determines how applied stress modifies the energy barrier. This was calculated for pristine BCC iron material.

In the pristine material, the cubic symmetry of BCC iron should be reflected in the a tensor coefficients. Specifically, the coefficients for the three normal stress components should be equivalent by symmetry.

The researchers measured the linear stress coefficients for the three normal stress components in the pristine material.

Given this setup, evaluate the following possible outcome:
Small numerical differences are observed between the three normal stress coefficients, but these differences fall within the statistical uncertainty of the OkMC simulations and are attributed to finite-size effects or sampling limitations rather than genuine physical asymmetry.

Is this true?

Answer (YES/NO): NO